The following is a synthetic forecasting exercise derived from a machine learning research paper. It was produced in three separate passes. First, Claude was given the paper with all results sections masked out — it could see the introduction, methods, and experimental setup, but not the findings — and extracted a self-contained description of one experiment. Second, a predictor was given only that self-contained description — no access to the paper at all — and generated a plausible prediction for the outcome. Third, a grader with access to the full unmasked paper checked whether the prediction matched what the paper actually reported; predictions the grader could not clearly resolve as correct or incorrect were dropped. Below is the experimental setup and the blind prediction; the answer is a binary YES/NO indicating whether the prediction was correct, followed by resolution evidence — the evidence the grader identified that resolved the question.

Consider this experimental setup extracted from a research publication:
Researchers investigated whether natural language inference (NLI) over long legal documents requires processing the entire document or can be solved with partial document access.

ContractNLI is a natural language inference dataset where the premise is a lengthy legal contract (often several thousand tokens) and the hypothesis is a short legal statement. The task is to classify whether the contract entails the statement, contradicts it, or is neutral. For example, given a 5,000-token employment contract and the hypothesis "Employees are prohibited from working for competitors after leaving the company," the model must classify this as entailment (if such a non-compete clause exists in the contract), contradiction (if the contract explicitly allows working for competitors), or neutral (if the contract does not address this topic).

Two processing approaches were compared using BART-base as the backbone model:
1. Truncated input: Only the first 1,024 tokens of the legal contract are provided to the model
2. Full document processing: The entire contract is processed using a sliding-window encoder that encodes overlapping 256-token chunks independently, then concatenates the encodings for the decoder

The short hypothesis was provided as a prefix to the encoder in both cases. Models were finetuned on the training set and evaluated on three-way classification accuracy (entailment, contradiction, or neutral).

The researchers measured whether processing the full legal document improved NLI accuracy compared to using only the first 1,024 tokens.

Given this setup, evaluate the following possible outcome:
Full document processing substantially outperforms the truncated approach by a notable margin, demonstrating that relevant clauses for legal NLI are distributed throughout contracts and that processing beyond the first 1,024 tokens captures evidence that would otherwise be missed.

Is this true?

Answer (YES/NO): YES